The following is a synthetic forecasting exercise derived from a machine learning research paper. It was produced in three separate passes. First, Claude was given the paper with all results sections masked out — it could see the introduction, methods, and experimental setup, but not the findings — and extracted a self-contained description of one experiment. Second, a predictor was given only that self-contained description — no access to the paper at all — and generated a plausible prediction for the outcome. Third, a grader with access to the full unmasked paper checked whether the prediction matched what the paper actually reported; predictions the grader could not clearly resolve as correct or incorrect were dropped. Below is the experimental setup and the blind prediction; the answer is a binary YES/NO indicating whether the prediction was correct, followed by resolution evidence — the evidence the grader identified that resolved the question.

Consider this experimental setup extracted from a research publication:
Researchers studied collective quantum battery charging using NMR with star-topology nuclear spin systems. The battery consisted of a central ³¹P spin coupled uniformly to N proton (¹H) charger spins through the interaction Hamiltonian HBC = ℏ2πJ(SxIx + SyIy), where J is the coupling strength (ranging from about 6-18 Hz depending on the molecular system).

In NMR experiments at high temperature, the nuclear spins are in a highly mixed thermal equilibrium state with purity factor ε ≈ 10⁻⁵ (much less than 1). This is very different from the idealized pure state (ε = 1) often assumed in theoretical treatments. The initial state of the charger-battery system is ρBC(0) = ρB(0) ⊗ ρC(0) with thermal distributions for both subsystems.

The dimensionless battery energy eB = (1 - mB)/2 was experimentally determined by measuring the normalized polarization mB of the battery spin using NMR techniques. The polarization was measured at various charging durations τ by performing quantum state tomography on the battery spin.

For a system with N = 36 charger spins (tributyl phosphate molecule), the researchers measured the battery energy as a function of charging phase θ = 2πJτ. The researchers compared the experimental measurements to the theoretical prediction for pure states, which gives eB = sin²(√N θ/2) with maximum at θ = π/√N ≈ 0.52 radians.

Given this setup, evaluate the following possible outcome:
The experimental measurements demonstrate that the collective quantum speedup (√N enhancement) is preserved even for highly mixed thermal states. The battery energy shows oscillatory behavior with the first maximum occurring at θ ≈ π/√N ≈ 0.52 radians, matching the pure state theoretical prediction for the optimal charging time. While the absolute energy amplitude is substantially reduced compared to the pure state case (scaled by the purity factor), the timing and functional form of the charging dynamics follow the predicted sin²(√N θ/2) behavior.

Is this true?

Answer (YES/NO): NO